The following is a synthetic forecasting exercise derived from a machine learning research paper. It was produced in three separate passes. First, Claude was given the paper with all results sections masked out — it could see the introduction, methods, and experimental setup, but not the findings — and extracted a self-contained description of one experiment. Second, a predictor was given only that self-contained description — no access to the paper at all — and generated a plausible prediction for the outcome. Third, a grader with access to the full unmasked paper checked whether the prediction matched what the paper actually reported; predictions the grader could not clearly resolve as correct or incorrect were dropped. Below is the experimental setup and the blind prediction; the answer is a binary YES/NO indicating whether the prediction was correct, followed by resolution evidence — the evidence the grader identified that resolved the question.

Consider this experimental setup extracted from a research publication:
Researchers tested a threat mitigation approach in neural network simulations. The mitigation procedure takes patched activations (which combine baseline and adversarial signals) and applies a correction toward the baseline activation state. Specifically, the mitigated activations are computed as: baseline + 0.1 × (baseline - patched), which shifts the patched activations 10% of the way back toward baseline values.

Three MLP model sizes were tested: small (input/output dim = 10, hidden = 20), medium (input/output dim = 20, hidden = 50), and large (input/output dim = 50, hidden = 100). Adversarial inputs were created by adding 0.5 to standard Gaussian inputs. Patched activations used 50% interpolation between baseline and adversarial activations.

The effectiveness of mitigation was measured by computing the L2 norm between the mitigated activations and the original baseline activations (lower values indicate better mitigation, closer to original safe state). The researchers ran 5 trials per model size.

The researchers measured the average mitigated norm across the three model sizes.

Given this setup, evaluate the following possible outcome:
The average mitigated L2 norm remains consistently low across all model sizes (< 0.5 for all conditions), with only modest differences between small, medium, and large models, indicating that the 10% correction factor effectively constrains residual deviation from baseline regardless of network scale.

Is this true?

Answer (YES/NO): NO